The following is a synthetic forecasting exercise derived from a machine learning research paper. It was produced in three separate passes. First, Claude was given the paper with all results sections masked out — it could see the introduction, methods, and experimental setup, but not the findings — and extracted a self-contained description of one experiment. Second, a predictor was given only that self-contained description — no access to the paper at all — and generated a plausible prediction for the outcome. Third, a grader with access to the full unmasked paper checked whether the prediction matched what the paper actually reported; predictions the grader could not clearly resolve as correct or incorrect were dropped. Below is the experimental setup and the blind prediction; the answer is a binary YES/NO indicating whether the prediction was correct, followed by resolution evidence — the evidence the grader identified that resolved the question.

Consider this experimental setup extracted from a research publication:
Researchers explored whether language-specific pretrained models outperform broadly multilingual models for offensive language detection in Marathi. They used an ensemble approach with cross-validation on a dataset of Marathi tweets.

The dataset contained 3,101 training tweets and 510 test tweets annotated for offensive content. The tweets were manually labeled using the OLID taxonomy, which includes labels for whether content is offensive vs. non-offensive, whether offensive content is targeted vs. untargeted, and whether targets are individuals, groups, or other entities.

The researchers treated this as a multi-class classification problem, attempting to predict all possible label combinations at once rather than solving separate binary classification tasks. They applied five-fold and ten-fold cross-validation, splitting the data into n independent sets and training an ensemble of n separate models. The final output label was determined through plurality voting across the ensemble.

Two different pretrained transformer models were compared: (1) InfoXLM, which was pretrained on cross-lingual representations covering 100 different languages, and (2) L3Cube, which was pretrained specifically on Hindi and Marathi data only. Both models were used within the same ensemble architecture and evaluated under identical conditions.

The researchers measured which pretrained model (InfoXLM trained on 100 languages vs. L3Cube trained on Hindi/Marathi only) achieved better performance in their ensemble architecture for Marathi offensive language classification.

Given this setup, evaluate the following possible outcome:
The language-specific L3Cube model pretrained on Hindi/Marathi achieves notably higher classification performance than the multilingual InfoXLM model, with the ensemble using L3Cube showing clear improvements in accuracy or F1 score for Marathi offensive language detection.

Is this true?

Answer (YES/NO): YES